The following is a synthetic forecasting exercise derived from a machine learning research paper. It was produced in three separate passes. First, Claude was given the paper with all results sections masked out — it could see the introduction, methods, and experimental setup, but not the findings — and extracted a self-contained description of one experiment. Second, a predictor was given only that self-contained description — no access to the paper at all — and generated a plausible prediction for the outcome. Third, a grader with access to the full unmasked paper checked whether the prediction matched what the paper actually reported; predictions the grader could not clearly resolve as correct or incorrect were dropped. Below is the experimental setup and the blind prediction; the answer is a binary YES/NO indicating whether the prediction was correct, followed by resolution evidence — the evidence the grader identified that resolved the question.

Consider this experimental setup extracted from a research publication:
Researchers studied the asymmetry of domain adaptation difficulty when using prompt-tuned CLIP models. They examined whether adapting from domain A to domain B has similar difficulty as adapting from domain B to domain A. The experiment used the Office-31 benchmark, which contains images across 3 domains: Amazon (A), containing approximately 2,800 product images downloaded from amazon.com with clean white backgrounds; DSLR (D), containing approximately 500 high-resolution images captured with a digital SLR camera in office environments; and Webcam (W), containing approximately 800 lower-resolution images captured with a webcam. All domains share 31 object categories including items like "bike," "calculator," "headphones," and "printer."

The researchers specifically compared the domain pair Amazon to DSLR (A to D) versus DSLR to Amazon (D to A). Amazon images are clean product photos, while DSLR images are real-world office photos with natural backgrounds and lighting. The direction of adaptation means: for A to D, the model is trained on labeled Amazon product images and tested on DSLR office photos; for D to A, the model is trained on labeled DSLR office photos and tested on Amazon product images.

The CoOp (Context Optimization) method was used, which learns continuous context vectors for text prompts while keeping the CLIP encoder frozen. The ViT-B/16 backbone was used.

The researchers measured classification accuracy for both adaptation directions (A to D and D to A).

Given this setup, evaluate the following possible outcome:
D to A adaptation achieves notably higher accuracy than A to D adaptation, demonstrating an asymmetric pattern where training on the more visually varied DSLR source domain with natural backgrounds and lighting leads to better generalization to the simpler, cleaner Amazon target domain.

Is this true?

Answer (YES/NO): NO